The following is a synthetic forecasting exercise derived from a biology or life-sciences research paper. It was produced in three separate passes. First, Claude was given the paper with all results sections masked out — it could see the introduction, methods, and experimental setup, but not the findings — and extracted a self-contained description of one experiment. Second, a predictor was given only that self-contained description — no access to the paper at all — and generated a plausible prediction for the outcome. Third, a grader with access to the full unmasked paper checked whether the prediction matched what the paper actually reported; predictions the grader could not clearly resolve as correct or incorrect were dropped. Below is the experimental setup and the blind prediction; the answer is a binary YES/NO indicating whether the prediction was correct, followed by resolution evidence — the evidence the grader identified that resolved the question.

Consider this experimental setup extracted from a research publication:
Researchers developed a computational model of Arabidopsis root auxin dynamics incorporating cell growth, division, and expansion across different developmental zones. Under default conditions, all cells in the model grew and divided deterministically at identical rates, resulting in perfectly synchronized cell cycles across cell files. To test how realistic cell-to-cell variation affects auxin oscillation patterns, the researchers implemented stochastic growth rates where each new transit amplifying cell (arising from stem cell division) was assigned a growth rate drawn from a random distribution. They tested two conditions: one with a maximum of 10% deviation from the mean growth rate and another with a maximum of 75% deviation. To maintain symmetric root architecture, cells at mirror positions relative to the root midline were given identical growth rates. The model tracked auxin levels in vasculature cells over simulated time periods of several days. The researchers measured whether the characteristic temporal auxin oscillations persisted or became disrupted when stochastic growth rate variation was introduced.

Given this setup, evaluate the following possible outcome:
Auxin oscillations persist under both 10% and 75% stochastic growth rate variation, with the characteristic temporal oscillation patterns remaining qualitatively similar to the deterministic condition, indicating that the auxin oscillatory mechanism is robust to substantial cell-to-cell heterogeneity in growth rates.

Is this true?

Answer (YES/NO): NO